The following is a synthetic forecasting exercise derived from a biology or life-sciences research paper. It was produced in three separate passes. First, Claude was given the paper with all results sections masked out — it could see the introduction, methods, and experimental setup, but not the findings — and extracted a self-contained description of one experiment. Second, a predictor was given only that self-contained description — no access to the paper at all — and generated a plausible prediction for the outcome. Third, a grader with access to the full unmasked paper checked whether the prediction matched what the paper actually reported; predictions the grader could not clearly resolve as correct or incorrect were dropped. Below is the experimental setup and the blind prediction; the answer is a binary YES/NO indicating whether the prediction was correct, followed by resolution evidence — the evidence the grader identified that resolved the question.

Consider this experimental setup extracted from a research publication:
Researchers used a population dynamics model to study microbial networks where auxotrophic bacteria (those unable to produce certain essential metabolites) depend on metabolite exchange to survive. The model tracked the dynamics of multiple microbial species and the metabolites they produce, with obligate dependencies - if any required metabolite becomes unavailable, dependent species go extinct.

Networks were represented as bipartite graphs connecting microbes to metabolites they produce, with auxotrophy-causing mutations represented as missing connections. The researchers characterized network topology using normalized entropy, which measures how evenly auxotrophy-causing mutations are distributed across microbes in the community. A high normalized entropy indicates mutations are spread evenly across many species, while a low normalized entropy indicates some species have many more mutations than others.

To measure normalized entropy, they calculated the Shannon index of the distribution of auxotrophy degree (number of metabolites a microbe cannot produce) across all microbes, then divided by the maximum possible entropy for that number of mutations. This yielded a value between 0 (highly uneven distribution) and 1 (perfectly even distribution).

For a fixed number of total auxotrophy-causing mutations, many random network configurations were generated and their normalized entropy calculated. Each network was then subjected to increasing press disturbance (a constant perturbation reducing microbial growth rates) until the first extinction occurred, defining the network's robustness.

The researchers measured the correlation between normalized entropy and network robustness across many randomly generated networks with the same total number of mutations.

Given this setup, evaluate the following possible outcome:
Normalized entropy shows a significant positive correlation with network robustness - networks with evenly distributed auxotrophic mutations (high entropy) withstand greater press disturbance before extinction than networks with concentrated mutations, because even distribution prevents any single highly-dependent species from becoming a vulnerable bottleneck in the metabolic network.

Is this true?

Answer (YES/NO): YES